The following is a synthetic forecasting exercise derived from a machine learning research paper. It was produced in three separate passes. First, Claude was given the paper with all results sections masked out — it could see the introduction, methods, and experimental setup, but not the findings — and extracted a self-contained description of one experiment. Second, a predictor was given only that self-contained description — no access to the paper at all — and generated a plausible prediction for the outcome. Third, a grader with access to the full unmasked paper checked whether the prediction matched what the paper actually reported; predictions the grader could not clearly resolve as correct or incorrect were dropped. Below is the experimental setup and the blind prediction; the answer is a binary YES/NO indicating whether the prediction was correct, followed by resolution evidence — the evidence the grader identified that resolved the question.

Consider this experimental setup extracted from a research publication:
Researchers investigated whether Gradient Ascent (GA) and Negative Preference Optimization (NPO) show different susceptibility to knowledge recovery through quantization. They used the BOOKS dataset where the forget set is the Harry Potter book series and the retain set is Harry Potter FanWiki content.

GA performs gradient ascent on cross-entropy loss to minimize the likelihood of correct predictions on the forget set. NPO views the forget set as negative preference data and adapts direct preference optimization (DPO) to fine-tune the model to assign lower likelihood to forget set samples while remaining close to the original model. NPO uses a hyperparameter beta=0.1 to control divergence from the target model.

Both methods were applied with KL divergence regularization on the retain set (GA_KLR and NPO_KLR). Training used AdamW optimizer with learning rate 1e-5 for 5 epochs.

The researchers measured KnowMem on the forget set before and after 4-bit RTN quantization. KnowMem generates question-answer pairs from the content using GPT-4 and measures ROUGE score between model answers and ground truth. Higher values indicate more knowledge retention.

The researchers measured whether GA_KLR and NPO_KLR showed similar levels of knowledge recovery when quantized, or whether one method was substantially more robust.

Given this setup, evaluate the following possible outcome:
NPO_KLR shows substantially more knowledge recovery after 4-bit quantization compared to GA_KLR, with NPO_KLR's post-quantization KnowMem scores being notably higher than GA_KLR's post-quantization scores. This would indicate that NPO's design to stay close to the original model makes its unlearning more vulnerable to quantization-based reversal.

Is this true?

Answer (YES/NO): NO